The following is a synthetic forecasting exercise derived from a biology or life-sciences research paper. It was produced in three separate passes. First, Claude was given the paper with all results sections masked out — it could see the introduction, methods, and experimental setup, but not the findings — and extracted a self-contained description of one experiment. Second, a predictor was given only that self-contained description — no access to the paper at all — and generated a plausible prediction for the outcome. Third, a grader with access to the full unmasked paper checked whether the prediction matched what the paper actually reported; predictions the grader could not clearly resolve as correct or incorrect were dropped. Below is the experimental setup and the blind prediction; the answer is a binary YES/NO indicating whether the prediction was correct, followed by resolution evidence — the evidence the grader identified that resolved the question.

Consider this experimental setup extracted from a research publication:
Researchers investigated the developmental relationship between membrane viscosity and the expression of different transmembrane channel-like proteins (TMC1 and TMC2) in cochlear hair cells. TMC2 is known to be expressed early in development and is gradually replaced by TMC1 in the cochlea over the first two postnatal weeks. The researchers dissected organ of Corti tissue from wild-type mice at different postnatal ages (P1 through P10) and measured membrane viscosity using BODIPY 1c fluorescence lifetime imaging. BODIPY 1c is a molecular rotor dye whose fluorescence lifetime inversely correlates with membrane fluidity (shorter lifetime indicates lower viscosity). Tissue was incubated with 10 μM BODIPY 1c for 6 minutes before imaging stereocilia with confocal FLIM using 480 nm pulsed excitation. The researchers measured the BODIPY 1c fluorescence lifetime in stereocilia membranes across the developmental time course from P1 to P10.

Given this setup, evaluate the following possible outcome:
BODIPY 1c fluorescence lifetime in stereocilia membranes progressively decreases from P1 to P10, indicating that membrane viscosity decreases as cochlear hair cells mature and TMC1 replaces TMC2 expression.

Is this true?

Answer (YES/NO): YES